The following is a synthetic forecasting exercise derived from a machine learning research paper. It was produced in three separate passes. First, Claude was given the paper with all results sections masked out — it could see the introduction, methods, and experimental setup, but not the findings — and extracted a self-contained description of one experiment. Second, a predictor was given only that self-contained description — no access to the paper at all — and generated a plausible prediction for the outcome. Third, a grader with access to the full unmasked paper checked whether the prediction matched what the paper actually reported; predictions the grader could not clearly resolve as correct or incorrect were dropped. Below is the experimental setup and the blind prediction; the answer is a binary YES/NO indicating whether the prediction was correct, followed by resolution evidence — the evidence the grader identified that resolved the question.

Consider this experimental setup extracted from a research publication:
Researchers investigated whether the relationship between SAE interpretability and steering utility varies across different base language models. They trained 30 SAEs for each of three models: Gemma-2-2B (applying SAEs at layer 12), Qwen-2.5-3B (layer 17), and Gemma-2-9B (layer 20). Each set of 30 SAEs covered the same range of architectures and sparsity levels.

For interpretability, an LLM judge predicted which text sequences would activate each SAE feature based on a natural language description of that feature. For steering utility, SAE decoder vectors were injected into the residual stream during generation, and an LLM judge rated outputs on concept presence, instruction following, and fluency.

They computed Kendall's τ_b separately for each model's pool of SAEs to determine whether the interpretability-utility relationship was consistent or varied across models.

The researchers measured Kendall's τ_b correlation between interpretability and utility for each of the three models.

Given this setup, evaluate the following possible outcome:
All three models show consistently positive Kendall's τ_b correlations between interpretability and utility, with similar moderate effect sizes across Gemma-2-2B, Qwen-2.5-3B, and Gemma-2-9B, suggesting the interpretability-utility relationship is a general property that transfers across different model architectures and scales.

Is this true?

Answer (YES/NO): NO